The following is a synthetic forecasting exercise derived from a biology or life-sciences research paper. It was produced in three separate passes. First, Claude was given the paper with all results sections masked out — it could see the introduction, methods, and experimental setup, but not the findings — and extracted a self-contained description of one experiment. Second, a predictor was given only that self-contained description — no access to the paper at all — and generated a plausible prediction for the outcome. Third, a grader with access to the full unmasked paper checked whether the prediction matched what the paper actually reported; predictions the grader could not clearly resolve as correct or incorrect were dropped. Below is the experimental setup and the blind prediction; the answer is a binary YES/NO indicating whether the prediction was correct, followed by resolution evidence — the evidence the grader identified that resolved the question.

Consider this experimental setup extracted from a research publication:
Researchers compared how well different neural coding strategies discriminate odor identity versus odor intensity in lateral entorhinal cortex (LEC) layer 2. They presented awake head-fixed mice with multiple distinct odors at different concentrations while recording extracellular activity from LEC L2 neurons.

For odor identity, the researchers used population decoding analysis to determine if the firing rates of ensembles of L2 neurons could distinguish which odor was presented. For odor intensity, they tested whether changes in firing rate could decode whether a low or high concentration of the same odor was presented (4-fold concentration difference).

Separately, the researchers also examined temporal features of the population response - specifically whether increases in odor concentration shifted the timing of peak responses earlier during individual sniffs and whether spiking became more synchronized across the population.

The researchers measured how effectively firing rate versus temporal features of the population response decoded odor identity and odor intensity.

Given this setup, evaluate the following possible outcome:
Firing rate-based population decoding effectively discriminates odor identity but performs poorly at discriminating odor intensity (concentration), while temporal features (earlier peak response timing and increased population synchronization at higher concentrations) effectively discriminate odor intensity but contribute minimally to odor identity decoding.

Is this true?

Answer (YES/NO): YES